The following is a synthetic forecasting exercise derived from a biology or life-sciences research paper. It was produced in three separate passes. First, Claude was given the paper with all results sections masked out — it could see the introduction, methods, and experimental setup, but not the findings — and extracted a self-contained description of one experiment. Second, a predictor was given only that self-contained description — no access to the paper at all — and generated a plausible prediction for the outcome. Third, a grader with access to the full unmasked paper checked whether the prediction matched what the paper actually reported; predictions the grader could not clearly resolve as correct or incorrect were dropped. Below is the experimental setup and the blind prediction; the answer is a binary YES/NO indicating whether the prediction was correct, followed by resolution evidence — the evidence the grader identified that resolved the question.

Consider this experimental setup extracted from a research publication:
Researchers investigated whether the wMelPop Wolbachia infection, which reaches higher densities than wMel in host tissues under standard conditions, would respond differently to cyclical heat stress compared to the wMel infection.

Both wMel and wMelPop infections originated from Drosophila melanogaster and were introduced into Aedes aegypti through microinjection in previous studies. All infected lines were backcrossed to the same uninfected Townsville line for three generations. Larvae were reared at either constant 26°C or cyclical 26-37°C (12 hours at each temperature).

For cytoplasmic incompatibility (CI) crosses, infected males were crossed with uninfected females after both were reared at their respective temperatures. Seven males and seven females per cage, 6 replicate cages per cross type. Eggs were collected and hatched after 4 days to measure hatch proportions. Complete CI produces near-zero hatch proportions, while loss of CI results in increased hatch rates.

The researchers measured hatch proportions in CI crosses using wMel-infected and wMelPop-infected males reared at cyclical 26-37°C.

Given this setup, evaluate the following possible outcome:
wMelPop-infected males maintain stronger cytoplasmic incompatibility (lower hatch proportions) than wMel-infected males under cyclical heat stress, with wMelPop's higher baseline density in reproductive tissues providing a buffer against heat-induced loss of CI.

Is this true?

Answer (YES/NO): NO